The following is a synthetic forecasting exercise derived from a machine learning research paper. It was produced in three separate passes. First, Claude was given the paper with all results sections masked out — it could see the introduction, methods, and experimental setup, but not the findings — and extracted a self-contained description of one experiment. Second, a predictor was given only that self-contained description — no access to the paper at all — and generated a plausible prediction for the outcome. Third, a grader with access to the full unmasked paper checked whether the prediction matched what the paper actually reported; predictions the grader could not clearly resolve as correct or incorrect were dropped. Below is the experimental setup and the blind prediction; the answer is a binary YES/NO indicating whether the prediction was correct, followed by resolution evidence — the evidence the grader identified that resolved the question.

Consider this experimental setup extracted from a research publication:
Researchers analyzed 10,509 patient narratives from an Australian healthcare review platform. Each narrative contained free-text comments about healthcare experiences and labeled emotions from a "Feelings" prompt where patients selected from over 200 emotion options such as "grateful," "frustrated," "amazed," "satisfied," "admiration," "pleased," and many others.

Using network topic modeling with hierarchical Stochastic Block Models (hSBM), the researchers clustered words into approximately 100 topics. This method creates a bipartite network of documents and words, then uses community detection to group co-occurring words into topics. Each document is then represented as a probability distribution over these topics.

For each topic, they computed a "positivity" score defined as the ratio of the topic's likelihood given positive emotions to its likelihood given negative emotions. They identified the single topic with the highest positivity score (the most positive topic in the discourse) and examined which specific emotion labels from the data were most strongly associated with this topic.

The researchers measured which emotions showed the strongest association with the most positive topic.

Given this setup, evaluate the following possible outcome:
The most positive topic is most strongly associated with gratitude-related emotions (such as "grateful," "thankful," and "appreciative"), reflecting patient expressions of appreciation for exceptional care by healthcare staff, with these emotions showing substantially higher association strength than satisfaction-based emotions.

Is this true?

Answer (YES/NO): NO